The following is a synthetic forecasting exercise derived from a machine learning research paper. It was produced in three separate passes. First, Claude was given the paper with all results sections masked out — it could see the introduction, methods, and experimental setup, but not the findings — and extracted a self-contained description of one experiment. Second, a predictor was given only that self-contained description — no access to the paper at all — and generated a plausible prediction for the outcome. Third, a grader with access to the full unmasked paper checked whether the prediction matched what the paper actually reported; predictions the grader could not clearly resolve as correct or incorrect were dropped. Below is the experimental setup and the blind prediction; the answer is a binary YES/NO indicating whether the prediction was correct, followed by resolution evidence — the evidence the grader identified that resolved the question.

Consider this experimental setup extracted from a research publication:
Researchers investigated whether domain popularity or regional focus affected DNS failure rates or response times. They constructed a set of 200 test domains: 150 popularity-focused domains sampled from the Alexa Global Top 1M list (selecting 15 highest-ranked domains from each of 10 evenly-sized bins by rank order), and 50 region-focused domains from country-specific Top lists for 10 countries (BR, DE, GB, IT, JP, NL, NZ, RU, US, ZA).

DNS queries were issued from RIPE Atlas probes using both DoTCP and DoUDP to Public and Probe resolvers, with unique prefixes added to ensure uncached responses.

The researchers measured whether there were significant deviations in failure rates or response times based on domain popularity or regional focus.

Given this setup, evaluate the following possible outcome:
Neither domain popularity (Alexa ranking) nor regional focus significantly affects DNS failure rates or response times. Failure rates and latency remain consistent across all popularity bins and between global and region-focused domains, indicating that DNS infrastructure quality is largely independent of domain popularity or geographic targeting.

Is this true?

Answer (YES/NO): YES